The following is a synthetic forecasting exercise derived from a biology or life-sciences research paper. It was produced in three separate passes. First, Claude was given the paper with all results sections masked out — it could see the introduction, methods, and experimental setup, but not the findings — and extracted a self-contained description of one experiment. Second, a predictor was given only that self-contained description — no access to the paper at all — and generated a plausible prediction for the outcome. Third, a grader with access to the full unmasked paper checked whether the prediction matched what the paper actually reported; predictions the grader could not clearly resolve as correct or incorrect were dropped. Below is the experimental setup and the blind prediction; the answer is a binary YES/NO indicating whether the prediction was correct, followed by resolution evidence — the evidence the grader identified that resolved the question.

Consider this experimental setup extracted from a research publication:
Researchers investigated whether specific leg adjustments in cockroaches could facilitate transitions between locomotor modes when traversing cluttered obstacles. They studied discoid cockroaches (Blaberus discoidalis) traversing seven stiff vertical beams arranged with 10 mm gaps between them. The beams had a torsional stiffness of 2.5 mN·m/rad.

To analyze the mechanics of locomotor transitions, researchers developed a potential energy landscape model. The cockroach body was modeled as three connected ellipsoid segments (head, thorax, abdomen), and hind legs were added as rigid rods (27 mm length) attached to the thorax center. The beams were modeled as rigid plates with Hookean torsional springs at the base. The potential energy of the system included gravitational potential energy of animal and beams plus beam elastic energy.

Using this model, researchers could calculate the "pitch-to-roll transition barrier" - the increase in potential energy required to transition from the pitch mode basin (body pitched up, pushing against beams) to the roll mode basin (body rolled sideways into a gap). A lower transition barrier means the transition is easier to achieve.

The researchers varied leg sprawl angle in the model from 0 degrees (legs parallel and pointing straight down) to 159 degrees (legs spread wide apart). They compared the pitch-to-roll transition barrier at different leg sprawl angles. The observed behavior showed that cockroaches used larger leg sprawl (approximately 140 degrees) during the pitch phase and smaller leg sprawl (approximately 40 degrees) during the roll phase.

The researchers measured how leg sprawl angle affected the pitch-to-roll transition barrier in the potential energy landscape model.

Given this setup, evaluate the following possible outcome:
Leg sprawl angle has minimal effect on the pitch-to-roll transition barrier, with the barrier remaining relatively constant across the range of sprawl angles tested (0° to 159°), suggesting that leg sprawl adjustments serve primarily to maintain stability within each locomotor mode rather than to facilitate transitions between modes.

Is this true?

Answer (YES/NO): NO